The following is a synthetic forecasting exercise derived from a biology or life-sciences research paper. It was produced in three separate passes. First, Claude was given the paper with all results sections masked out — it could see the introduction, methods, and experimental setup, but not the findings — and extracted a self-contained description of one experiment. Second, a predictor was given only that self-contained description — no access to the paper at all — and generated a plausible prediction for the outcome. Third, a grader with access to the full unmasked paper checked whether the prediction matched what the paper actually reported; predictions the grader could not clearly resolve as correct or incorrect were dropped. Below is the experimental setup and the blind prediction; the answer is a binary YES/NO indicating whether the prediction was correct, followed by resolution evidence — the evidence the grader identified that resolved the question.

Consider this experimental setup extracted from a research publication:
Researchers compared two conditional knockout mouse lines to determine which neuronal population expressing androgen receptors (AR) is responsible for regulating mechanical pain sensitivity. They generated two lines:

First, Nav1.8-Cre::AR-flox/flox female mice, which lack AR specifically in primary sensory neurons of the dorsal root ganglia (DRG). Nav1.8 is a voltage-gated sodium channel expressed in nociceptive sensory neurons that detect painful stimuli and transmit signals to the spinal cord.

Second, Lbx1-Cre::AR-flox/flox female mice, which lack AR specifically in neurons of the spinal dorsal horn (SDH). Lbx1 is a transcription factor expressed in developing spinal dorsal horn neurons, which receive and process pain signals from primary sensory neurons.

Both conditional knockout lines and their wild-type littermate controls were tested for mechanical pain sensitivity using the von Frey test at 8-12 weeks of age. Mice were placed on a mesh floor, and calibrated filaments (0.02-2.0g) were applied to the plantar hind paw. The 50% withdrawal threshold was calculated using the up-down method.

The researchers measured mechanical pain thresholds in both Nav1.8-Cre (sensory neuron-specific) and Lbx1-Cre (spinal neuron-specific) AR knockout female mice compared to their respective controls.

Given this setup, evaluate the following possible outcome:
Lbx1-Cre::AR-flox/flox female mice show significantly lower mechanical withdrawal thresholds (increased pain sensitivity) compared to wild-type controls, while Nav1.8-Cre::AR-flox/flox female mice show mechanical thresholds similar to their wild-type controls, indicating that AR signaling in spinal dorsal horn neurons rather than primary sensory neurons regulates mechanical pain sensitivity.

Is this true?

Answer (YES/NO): NO